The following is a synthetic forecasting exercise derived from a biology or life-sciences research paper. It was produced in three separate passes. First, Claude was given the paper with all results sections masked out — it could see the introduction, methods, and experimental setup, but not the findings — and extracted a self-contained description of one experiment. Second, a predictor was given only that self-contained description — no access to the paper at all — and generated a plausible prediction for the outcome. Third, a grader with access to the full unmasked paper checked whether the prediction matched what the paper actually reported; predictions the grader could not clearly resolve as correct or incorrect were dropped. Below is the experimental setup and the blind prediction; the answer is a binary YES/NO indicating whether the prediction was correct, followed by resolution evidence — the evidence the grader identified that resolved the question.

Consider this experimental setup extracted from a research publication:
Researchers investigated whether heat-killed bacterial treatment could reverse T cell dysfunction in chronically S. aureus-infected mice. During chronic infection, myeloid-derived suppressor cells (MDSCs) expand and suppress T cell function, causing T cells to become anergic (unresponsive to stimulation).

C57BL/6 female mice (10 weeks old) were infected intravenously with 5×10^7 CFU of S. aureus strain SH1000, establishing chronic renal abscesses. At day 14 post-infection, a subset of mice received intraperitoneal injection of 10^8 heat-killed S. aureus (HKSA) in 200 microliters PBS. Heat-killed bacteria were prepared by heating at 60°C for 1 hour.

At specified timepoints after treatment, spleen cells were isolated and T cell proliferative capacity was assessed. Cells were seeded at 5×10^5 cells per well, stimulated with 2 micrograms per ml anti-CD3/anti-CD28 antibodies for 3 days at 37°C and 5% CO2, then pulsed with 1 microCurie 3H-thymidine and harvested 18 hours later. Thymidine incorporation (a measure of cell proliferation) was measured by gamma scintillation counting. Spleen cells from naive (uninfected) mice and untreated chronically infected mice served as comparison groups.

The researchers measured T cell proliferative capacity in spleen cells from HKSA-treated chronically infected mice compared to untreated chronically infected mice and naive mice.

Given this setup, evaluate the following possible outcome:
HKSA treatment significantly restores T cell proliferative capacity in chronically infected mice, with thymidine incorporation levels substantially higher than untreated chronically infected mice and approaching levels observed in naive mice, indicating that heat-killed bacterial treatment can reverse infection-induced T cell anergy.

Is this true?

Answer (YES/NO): YES